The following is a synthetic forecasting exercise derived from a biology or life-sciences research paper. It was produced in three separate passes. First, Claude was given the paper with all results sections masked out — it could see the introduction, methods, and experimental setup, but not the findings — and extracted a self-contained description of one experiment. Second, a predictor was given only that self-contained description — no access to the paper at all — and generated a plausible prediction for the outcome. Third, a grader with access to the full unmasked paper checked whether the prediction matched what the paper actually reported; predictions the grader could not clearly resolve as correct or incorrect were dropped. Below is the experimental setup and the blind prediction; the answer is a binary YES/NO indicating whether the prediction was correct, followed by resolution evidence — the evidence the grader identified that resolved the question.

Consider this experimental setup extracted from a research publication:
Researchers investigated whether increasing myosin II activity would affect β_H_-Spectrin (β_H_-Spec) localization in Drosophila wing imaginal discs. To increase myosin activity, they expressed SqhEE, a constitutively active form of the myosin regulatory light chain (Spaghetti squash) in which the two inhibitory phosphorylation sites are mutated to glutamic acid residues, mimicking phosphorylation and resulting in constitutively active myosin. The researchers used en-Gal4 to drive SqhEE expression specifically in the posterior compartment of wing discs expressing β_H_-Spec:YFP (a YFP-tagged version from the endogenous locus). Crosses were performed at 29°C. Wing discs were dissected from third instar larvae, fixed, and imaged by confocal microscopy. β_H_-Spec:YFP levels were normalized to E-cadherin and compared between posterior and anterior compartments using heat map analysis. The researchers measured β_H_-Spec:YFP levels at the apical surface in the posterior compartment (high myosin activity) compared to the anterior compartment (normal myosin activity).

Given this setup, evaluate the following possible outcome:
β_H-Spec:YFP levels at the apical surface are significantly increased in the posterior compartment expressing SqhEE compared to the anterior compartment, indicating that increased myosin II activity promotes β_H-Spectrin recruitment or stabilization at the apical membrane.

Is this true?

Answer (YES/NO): NO